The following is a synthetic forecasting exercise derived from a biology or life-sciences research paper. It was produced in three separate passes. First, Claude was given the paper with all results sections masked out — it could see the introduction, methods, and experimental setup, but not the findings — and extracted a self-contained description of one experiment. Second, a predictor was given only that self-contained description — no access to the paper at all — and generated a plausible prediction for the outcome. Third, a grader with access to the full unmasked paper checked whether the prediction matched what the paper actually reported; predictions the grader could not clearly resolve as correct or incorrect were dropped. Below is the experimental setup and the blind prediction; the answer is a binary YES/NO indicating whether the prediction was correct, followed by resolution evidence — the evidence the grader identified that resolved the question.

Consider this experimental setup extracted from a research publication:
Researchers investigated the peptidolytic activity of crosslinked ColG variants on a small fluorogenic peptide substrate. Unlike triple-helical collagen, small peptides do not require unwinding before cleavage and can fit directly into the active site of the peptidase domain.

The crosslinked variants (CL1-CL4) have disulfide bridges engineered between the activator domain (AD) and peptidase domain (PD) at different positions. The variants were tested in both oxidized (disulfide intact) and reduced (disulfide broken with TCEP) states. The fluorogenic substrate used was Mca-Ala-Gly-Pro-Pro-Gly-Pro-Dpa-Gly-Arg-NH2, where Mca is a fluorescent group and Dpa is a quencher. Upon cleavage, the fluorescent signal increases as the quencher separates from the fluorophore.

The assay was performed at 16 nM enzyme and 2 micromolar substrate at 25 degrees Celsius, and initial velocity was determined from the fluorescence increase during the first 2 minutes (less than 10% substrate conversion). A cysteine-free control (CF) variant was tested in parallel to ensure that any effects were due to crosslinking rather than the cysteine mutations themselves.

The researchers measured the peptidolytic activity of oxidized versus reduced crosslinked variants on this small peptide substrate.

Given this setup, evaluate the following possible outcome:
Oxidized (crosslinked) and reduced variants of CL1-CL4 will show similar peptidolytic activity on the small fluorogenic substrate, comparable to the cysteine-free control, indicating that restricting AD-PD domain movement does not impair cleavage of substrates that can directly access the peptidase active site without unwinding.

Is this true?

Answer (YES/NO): YES